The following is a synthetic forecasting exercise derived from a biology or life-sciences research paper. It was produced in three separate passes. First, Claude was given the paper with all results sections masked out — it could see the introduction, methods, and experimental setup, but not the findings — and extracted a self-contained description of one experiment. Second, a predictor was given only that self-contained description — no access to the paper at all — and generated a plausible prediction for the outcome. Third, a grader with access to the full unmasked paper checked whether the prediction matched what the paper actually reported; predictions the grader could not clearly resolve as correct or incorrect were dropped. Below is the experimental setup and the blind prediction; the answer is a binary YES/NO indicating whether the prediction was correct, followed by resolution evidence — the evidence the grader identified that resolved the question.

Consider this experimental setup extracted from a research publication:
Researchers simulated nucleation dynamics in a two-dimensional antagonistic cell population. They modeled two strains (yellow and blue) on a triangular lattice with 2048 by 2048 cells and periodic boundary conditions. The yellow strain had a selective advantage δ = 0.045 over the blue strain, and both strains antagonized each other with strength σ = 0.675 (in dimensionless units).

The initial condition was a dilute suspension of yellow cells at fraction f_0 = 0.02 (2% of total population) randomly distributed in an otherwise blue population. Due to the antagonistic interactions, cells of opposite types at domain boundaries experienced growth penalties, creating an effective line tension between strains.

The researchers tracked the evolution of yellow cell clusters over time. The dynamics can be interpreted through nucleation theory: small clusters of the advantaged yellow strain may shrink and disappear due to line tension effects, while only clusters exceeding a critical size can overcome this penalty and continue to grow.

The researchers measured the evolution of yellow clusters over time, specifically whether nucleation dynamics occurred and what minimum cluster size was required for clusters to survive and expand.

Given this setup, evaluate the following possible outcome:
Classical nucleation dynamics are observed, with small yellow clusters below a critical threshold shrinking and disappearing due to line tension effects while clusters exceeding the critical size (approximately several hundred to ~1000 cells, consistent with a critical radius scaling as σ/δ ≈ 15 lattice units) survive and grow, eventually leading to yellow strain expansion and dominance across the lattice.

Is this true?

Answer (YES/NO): NO